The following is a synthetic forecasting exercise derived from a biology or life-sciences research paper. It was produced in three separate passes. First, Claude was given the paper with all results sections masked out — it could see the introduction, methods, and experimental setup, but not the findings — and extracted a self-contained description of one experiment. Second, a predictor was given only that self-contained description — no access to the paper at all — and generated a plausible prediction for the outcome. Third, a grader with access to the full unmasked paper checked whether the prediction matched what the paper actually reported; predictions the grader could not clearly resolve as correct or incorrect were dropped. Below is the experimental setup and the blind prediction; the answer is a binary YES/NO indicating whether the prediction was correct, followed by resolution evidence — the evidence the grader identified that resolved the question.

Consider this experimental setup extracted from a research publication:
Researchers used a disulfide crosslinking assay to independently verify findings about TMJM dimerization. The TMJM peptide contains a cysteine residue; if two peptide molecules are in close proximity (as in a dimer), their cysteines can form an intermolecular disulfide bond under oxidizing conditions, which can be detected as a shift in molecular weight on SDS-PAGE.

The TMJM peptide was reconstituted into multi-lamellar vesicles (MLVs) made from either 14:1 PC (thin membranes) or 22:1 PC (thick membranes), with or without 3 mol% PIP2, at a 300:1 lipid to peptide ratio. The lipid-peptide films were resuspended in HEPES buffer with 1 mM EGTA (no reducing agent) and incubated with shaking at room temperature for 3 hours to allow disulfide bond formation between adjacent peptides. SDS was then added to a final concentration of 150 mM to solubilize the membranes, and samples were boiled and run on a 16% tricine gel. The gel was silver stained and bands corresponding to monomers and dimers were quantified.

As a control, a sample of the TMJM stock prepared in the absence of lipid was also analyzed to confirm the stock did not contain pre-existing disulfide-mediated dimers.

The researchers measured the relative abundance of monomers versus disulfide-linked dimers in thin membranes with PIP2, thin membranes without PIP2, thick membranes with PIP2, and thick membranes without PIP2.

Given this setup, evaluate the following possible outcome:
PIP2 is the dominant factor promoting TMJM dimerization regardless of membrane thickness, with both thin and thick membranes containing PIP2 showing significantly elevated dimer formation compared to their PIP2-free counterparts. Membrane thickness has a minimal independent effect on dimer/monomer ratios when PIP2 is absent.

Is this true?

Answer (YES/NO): NO